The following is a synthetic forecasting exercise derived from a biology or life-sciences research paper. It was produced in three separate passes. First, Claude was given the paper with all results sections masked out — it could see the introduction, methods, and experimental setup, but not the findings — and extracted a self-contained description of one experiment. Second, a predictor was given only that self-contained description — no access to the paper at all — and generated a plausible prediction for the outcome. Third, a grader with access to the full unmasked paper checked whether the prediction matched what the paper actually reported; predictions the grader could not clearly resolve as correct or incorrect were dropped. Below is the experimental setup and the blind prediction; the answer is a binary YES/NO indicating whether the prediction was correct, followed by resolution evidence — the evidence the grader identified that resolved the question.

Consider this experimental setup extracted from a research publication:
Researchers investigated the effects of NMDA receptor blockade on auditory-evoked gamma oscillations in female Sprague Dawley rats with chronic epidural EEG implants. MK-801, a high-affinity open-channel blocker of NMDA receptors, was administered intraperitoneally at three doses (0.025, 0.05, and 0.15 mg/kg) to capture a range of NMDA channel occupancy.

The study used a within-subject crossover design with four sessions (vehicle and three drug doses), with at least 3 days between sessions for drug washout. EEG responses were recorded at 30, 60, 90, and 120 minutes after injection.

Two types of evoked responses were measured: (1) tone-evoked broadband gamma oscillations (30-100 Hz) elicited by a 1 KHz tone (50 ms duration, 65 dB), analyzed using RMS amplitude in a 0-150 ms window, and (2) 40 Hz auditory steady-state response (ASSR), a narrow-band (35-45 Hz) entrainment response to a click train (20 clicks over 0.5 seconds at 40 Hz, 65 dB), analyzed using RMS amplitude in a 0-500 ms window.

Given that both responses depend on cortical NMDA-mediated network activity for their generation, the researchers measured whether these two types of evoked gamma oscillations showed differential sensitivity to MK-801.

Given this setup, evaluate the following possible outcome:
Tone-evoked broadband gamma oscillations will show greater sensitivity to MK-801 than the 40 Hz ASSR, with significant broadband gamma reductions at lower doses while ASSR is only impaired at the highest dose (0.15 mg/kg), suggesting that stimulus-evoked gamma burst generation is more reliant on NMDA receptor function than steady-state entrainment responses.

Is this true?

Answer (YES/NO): NO